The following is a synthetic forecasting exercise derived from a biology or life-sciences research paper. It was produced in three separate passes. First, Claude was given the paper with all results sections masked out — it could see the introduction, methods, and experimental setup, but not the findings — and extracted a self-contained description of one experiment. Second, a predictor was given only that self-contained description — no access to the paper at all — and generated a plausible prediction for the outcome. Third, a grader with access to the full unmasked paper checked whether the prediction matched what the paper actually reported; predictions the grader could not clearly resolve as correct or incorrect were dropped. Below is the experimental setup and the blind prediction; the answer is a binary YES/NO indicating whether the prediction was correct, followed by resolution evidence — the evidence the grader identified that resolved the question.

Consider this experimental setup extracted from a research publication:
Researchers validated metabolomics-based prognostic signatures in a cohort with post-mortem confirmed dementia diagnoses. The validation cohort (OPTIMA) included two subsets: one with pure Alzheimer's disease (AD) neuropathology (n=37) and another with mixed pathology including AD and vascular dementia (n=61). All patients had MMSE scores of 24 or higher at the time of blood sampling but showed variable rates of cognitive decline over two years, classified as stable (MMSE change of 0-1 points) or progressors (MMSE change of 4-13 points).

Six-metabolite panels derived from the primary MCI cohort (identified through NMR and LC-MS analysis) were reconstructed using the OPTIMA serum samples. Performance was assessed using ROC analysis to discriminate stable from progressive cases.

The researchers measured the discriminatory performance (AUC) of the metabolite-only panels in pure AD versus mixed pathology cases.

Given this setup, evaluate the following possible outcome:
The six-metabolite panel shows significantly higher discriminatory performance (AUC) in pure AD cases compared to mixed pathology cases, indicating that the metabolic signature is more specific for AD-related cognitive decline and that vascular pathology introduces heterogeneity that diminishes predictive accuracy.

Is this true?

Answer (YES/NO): NO